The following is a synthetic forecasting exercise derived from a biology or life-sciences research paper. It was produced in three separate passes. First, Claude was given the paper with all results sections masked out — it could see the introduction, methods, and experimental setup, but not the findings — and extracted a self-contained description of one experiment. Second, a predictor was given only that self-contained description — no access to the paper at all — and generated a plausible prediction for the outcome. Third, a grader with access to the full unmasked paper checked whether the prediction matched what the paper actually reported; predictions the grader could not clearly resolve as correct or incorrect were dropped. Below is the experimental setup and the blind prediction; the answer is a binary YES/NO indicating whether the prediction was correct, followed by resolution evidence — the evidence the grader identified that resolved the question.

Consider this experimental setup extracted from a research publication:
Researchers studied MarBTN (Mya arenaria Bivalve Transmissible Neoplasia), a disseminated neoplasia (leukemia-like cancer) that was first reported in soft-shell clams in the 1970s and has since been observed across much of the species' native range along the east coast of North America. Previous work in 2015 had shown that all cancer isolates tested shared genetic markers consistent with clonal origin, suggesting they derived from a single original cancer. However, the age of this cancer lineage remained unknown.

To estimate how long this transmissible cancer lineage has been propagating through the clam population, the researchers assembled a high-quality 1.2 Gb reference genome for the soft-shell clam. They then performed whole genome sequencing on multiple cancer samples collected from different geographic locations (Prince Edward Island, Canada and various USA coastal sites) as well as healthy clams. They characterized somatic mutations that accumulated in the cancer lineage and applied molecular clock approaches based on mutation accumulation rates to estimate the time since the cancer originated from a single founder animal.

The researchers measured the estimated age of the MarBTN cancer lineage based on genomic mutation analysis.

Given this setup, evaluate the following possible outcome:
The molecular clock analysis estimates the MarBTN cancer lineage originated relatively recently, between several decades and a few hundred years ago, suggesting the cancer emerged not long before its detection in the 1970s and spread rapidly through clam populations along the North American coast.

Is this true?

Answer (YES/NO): NO